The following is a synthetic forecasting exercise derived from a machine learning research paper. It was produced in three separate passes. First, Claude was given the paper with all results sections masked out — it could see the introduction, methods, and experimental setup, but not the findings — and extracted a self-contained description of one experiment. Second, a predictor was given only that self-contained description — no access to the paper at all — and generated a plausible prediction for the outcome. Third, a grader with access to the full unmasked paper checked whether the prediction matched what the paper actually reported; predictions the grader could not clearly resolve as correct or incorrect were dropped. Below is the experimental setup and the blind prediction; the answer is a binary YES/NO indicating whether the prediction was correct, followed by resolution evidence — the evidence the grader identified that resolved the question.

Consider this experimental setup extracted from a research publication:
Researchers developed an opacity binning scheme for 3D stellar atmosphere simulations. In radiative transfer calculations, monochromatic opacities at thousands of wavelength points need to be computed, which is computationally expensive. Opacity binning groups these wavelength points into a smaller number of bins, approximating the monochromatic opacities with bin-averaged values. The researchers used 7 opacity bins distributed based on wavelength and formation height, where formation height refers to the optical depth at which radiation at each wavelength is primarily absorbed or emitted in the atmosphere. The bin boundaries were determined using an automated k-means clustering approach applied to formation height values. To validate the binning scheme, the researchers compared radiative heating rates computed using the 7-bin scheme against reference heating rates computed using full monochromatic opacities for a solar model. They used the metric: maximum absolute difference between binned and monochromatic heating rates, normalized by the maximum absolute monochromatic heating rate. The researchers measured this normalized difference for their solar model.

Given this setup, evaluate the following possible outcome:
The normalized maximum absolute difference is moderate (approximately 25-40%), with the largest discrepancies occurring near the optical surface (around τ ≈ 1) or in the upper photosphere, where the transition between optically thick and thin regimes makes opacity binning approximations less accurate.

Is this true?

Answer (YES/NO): NO